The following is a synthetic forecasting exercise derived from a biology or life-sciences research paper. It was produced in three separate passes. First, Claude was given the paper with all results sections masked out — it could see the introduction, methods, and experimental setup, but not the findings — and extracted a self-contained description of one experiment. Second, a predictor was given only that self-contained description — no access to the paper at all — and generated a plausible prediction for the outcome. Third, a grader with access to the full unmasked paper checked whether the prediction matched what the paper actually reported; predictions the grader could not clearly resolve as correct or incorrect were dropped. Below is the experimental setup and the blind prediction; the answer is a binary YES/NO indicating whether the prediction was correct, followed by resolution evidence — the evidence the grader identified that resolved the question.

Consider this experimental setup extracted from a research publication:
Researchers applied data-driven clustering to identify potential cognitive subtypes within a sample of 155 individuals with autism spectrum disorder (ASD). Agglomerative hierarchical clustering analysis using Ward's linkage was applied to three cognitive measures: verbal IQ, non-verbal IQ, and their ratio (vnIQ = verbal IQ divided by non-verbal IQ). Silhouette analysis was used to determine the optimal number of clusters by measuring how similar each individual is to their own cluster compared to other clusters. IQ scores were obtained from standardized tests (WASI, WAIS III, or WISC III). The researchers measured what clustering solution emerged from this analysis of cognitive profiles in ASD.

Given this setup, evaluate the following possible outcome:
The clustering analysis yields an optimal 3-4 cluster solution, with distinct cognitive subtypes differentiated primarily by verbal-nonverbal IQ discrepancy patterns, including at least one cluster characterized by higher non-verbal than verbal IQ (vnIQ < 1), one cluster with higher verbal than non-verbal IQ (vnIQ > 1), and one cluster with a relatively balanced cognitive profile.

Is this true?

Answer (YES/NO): NO